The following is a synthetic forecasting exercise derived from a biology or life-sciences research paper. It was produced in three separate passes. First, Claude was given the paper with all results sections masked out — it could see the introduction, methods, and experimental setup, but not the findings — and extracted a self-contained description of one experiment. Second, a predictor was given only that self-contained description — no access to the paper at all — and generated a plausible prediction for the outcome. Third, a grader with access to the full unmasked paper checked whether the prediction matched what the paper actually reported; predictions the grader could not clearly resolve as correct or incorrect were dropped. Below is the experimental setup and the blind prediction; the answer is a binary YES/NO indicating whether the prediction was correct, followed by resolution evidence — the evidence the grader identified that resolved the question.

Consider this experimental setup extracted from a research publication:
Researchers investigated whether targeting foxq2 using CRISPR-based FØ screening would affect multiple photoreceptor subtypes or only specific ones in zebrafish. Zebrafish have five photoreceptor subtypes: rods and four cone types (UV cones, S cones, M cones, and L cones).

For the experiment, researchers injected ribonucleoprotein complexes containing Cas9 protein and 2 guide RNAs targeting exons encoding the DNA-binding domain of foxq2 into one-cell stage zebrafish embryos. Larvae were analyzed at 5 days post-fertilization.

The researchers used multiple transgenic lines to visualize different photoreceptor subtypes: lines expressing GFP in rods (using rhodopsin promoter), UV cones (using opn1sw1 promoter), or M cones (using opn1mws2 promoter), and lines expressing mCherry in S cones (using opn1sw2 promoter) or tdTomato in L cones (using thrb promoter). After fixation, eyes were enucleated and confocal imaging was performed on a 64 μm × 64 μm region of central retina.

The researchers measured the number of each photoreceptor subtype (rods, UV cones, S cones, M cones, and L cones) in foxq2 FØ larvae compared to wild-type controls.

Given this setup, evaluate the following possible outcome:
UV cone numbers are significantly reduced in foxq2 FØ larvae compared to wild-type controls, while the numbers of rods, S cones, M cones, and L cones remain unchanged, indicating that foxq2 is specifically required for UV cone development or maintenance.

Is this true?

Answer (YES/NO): NO